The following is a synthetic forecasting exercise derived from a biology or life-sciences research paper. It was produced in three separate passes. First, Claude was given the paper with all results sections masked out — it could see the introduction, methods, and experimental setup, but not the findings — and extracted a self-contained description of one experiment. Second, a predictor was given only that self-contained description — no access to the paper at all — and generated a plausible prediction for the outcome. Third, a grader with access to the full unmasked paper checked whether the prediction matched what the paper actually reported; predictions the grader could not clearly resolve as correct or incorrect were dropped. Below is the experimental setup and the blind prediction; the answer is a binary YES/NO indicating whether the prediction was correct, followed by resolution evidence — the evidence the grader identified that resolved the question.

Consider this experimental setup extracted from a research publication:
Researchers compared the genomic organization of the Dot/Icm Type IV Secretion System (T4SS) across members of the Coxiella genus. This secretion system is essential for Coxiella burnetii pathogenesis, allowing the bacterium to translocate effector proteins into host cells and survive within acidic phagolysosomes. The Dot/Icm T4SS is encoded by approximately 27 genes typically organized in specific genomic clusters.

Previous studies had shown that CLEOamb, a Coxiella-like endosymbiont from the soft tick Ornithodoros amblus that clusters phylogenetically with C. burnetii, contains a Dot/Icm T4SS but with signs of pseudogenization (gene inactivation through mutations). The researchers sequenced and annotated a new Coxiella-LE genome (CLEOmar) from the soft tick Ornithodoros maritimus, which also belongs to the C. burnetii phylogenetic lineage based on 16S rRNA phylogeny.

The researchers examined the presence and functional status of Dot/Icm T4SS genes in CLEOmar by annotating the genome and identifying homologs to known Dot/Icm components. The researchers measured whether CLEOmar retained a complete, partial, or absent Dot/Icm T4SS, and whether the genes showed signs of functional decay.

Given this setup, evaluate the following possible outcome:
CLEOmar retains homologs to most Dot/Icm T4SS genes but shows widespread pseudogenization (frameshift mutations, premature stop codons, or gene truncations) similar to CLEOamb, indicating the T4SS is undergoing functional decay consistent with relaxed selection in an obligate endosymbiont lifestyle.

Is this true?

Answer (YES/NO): NO